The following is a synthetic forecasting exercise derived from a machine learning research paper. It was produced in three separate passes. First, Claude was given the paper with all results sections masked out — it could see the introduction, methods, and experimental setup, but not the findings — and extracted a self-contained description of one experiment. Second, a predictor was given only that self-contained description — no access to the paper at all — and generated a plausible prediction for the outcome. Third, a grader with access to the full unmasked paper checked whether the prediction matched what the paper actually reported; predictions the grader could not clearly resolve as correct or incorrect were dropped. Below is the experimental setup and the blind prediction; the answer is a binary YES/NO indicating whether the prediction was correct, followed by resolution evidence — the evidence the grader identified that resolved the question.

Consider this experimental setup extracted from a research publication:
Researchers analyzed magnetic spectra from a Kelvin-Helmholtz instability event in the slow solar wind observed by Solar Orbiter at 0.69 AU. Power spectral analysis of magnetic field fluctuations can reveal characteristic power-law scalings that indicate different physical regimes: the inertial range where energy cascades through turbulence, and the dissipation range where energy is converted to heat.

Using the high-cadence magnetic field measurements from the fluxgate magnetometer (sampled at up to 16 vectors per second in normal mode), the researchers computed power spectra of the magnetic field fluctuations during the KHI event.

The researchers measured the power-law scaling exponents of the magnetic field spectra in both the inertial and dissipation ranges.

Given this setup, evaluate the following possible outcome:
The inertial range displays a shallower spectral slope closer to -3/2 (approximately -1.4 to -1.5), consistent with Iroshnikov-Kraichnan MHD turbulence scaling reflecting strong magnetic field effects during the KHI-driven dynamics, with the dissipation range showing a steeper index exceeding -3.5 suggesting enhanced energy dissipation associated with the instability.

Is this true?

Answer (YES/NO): NO